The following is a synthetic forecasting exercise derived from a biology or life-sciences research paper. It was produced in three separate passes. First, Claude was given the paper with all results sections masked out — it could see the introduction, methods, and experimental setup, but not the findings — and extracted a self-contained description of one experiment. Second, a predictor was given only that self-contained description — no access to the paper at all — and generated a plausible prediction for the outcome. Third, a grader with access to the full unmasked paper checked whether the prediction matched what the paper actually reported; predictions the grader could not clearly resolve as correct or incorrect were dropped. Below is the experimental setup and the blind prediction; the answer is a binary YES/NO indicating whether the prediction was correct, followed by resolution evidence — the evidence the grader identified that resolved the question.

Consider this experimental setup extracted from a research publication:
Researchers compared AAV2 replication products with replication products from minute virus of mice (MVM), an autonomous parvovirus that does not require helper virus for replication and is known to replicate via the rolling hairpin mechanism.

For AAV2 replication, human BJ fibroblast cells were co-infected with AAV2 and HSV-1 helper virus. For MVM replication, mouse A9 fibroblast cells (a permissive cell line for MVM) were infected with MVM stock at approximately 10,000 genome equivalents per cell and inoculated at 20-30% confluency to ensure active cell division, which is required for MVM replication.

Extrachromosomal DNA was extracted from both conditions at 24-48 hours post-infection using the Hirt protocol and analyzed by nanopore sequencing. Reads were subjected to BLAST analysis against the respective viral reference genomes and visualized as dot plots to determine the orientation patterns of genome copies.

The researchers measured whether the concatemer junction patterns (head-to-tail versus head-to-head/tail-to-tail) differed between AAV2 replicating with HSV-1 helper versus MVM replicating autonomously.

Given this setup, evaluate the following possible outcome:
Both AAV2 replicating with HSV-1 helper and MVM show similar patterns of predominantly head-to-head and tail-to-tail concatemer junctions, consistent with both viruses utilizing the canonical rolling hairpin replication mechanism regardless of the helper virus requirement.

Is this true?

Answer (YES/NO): NO